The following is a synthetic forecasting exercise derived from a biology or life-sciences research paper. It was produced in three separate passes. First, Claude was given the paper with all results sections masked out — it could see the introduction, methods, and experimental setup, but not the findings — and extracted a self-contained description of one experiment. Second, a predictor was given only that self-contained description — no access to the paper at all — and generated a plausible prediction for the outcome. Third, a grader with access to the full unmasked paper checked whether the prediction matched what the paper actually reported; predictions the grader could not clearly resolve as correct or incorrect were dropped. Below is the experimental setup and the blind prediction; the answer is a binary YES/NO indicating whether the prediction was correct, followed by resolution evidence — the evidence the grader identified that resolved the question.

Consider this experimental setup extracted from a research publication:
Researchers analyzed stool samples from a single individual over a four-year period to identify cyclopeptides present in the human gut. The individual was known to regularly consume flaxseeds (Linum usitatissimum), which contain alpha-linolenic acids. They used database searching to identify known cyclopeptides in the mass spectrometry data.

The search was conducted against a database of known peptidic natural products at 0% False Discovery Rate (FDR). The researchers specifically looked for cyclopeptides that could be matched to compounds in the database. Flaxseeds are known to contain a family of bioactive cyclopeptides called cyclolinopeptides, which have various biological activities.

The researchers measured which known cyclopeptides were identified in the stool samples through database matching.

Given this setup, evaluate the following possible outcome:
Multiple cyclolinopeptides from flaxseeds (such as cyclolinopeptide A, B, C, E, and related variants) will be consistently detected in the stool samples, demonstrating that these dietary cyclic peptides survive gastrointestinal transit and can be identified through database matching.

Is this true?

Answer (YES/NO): YES